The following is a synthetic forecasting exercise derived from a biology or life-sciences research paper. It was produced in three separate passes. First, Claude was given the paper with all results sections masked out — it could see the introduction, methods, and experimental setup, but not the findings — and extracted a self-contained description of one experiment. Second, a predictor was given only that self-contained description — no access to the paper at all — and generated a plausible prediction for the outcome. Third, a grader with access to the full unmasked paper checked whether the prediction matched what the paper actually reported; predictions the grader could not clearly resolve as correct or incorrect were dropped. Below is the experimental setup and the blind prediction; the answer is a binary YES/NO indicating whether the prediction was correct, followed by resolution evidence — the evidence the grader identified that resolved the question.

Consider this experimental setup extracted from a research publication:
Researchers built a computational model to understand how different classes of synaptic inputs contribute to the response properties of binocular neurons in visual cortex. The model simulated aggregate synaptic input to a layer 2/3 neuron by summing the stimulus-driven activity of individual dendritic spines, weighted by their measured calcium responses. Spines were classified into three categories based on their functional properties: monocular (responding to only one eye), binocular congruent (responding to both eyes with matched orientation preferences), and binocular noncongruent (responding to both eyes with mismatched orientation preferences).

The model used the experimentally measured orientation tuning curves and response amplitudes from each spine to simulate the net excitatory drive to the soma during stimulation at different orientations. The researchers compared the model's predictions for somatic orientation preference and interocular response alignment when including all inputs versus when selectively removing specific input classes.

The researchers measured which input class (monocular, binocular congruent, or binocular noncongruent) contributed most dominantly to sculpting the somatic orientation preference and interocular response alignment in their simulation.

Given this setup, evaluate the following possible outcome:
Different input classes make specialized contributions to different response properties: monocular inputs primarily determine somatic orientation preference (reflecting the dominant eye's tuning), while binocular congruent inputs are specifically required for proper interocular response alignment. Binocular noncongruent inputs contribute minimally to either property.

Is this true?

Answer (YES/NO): NO